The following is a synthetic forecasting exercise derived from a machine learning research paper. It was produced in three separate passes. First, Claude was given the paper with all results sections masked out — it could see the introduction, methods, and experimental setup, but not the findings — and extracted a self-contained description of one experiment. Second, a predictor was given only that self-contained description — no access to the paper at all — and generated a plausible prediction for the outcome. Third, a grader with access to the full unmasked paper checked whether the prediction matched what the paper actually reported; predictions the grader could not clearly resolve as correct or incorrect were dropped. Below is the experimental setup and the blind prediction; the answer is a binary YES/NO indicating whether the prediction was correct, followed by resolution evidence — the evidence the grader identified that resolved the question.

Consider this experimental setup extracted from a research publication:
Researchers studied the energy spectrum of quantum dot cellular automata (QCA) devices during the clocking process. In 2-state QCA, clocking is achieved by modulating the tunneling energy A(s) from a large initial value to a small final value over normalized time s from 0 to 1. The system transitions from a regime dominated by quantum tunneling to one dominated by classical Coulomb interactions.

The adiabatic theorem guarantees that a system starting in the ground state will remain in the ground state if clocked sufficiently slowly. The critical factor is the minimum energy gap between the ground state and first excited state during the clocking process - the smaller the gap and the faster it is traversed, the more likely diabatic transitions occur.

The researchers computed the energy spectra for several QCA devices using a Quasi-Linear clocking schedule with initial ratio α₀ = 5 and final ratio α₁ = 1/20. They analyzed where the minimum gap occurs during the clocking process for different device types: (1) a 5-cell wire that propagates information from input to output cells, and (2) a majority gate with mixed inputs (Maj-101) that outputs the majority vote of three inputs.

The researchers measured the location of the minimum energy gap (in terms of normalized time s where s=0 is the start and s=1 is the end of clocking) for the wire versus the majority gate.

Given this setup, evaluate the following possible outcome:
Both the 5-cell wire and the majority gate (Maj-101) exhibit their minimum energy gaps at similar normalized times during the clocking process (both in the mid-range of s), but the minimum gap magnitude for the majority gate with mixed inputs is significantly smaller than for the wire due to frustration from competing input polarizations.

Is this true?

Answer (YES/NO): NO